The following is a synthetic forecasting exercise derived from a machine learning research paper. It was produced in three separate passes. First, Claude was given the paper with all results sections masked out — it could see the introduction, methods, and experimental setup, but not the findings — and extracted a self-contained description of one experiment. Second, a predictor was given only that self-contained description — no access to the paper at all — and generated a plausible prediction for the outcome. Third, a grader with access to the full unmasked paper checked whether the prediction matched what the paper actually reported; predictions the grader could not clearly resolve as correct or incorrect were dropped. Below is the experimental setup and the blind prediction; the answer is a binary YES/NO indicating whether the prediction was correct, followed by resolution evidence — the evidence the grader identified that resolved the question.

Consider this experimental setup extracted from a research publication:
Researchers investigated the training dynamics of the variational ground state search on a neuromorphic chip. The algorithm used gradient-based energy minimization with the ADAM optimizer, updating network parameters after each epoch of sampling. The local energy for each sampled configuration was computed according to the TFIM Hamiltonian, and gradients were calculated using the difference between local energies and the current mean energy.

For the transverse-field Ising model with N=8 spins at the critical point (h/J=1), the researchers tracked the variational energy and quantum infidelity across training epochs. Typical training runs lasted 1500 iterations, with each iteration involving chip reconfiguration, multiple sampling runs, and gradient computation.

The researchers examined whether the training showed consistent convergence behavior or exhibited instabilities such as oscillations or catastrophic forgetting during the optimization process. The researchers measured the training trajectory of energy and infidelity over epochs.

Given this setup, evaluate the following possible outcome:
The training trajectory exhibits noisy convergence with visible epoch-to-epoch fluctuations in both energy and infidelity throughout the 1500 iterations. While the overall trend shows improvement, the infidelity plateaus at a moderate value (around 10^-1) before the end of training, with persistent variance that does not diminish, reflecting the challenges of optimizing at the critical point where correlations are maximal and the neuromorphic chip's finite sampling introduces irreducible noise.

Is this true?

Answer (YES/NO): NO